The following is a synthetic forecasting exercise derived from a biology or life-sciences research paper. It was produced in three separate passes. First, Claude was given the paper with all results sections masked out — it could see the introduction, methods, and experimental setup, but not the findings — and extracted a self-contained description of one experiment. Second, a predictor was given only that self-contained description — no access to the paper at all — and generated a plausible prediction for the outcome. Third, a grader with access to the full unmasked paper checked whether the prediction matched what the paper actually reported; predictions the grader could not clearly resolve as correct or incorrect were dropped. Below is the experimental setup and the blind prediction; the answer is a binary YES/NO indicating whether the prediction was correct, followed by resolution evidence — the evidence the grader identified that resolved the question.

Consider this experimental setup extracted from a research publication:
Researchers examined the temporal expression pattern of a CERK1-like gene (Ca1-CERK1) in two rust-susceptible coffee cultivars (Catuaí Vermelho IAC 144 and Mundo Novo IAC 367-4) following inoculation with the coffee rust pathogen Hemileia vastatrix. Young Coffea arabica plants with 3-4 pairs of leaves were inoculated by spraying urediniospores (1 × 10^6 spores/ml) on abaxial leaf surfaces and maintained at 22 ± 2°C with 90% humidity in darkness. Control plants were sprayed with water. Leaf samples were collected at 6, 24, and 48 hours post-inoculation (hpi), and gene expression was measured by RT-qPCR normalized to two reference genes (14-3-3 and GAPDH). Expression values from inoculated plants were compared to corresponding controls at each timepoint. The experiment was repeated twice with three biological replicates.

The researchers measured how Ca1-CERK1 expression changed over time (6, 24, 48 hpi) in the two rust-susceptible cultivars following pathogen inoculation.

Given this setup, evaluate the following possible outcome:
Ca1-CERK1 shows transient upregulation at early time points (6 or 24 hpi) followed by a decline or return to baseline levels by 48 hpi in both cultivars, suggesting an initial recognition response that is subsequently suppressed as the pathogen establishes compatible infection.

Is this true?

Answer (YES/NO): YES